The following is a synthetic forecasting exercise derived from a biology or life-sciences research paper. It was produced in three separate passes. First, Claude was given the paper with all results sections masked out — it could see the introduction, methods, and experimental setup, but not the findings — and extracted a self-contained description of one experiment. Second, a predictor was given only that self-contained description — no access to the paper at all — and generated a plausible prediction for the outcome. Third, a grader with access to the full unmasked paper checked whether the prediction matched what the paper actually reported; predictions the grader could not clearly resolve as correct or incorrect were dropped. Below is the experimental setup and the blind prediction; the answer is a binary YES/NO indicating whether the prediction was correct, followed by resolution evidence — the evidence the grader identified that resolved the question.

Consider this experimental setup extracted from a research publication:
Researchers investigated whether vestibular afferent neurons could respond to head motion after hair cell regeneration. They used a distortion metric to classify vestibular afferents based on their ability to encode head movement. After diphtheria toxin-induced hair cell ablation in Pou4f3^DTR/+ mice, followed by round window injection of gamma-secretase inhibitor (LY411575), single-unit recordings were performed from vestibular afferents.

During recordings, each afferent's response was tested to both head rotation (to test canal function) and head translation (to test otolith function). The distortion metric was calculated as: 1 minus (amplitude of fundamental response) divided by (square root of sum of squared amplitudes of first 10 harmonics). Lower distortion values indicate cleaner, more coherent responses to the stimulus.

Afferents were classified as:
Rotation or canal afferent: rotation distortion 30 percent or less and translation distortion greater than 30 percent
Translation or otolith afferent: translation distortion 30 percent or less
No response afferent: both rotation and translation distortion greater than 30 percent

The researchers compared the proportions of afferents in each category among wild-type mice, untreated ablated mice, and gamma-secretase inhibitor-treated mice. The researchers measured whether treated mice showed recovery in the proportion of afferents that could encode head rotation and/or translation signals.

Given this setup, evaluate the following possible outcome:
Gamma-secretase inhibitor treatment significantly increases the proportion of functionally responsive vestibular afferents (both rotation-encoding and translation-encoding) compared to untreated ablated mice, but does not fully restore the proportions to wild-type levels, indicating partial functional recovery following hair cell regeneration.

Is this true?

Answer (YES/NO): NO